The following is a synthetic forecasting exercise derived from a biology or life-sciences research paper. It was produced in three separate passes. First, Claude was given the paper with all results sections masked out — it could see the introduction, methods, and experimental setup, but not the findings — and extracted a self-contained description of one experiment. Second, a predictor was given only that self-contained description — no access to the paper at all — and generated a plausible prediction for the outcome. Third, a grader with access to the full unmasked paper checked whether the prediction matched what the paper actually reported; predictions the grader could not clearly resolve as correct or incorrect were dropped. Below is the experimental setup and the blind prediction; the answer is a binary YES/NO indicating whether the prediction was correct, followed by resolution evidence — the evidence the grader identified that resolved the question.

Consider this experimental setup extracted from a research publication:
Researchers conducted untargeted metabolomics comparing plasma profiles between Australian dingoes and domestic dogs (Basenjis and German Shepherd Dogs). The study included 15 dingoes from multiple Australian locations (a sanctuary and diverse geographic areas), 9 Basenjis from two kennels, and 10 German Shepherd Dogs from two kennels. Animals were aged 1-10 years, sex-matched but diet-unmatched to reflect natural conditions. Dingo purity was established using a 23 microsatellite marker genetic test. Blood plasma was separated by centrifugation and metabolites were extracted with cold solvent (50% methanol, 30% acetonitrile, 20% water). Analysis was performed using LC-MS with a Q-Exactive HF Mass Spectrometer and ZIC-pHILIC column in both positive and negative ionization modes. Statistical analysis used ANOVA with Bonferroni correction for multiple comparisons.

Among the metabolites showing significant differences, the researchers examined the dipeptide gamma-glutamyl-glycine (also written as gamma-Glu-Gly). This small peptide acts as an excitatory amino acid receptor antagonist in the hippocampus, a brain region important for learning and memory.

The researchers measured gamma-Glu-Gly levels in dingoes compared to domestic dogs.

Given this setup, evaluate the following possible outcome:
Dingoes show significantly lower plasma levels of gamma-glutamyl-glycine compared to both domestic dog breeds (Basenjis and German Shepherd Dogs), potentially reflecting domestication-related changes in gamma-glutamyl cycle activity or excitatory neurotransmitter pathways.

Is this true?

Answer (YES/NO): NO